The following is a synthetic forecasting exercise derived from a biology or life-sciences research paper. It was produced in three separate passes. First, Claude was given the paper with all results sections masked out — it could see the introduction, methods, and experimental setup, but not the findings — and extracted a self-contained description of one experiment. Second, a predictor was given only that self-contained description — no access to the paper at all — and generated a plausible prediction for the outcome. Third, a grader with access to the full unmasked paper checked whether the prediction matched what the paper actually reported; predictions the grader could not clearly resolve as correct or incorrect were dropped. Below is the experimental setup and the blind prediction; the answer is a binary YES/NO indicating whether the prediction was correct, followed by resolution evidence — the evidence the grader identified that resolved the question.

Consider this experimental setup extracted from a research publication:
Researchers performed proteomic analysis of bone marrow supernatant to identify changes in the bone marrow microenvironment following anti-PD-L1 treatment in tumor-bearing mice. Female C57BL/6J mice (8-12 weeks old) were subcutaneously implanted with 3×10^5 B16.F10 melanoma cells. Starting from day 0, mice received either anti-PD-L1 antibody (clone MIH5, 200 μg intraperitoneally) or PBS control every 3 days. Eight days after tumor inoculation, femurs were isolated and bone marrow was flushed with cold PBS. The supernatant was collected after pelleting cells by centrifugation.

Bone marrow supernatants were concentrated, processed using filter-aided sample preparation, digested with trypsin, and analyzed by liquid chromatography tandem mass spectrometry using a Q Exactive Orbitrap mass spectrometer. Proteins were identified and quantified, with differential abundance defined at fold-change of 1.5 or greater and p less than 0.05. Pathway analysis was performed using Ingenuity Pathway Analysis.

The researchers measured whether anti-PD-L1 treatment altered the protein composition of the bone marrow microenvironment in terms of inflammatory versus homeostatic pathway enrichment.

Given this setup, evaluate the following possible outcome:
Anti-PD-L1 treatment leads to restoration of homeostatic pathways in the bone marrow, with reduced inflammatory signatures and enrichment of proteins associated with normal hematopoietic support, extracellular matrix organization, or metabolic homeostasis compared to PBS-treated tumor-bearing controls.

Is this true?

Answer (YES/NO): NO